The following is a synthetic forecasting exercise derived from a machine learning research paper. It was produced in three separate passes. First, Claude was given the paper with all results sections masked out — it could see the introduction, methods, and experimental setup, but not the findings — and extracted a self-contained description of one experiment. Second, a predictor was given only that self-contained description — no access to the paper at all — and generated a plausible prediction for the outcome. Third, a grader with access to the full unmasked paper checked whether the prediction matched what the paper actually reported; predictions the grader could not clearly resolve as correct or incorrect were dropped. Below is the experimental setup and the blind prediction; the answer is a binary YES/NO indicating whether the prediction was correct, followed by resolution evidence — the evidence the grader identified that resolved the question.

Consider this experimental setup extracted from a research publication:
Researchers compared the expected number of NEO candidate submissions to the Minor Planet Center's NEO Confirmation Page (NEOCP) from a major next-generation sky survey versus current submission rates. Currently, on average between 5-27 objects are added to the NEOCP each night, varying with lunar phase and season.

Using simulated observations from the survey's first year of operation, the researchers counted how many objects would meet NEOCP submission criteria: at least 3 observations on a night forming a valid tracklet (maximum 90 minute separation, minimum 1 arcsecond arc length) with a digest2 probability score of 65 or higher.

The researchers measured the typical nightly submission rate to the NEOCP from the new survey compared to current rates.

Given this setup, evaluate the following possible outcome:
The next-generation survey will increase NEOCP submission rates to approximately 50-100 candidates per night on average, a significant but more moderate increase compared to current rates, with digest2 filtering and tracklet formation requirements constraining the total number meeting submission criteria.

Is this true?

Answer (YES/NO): NO